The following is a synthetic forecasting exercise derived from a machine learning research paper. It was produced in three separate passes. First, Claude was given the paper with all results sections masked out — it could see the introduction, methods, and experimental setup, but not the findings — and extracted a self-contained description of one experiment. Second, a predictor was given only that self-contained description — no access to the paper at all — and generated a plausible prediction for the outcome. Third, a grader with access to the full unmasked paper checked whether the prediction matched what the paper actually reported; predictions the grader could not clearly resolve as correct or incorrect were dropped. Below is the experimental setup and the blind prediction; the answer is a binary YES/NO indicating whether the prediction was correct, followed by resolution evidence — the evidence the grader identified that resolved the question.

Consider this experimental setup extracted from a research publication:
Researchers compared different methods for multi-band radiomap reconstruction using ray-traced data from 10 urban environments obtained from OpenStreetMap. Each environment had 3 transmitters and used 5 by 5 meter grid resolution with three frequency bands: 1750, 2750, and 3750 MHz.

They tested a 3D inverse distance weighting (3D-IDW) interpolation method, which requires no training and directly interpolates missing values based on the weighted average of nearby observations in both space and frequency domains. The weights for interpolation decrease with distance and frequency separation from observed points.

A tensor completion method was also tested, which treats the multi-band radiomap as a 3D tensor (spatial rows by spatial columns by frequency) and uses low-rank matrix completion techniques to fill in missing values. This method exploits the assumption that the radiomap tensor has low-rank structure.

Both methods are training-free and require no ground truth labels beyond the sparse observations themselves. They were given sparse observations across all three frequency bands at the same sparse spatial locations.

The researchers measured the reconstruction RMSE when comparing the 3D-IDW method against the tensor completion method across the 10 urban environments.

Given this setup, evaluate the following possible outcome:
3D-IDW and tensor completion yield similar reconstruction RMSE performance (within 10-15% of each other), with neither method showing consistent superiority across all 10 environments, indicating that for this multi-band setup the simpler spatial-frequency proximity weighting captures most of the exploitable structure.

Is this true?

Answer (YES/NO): NO